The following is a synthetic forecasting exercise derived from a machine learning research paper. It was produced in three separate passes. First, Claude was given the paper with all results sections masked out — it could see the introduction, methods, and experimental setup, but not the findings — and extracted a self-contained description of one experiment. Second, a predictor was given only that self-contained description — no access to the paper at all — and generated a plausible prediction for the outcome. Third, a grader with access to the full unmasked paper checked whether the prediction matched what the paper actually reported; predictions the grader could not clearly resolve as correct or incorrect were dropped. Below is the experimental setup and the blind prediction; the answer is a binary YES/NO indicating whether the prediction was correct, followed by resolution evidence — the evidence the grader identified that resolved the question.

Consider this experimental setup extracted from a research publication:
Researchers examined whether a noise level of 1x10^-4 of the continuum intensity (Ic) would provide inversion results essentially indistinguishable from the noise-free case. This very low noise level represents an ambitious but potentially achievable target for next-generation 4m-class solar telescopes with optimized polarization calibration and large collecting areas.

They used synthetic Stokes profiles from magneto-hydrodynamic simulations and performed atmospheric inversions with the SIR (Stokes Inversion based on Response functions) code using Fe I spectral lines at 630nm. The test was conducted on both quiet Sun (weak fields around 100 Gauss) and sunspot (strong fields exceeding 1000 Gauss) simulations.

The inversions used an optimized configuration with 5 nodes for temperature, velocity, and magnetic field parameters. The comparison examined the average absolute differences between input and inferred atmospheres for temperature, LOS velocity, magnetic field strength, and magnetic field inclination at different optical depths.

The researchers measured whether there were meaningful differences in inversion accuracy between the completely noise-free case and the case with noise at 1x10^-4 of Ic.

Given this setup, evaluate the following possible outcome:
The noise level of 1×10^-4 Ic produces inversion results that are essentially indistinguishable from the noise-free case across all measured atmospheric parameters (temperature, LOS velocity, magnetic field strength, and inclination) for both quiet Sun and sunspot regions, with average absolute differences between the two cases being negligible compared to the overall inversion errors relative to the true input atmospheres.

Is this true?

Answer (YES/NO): YES